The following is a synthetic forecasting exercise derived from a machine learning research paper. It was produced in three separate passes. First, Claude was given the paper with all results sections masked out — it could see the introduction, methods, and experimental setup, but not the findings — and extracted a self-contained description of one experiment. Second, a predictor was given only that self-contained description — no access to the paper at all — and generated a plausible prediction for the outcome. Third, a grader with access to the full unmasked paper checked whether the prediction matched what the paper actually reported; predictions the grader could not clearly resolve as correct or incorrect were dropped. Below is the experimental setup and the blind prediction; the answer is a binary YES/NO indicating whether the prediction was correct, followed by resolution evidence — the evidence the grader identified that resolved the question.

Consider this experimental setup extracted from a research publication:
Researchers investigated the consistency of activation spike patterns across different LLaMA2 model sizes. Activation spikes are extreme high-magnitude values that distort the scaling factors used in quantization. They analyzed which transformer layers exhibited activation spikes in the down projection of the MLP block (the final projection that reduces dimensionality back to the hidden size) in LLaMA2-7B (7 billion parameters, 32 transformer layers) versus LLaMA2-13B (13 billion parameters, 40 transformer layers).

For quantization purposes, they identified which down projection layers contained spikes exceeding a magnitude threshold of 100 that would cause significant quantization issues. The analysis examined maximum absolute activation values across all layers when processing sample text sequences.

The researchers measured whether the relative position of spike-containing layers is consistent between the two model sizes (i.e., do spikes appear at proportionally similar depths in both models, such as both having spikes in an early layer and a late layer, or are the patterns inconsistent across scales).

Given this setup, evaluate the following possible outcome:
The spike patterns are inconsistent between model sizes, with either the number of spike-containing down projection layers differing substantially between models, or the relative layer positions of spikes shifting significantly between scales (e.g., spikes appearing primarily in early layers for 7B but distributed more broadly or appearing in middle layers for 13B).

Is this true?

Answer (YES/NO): NO